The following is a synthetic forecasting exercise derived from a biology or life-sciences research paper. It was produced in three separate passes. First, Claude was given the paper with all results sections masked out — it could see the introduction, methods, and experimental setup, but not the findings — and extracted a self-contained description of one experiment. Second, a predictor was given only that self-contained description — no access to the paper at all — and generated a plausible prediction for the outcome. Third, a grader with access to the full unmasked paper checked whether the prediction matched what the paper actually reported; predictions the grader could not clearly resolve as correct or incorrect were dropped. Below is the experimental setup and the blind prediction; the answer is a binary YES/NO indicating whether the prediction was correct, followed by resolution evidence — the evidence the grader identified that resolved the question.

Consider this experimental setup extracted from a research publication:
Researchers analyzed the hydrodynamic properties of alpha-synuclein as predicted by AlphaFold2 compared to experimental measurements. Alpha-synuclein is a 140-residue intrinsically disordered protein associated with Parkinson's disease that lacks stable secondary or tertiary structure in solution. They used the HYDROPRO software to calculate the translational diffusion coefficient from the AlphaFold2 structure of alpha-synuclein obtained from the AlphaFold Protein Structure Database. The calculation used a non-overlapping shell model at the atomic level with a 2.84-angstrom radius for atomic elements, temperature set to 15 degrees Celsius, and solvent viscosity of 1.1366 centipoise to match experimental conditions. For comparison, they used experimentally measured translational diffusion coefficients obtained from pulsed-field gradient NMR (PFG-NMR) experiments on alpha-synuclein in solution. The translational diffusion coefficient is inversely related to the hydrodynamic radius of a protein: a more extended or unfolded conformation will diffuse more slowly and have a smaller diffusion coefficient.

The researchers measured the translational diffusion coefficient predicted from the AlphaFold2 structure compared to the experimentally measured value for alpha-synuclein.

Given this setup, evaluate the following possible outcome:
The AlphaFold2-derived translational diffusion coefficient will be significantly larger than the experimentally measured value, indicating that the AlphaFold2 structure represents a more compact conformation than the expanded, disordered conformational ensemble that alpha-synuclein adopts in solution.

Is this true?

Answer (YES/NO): NO